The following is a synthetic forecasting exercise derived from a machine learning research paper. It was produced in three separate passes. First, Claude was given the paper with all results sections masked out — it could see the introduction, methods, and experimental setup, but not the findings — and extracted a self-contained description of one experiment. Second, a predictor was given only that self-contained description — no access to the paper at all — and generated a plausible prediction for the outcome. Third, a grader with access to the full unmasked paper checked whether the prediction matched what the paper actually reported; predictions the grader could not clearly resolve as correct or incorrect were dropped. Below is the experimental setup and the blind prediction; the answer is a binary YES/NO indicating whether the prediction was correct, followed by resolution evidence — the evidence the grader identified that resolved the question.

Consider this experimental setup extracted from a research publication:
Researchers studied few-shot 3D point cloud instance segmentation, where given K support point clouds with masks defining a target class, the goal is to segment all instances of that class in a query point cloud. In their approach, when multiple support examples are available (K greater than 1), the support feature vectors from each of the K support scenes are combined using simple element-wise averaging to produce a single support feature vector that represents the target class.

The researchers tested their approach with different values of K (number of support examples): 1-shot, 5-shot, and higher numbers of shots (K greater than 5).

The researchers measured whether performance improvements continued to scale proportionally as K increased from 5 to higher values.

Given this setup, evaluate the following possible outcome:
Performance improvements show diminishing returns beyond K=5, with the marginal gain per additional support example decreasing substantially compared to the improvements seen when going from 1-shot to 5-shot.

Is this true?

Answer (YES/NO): YES